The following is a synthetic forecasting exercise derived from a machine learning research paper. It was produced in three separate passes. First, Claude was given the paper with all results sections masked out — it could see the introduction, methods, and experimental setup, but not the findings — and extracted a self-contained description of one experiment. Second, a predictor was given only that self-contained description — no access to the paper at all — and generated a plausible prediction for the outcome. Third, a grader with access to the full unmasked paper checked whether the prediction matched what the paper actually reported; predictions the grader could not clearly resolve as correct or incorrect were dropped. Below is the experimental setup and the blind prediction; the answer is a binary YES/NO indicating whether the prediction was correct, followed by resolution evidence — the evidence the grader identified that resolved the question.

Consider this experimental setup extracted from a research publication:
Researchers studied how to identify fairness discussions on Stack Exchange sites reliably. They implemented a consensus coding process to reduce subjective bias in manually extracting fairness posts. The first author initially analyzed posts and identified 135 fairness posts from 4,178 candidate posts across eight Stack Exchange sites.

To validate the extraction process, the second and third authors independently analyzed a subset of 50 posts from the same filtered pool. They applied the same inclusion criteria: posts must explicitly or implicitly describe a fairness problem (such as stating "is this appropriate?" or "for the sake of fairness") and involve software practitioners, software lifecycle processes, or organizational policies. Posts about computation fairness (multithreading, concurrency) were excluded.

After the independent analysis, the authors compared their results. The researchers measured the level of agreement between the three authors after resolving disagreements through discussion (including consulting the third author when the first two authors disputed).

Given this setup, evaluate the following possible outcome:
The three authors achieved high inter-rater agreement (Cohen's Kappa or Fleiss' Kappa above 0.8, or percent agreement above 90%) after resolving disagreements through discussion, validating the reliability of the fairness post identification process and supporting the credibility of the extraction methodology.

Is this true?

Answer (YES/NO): YES